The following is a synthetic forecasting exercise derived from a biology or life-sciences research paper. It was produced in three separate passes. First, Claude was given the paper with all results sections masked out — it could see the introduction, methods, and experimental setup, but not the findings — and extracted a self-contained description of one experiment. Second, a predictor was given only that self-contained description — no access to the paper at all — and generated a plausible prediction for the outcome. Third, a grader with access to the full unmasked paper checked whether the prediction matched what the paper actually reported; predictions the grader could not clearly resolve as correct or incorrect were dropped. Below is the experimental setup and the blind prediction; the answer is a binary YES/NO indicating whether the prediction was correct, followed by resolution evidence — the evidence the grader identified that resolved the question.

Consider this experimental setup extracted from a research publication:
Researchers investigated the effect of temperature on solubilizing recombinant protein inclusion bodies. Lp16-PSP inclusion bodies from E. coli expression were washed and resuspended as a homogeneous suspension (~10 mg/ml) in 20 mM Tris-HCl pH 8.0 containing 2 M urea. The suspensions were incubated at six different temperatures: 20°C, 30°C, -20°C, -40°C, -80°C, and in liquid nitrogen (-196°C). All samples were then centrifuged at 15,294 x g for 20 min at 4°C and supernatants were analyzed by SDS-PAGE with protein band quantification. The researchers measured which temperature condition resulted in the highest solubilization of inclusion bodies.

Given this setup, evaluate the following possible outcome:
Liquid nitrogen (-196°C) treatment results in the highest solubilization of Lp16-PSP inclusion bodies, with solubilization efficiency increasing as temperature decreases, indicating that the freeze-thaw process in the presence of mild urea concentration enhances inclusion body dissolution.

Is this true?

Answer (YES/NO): NO